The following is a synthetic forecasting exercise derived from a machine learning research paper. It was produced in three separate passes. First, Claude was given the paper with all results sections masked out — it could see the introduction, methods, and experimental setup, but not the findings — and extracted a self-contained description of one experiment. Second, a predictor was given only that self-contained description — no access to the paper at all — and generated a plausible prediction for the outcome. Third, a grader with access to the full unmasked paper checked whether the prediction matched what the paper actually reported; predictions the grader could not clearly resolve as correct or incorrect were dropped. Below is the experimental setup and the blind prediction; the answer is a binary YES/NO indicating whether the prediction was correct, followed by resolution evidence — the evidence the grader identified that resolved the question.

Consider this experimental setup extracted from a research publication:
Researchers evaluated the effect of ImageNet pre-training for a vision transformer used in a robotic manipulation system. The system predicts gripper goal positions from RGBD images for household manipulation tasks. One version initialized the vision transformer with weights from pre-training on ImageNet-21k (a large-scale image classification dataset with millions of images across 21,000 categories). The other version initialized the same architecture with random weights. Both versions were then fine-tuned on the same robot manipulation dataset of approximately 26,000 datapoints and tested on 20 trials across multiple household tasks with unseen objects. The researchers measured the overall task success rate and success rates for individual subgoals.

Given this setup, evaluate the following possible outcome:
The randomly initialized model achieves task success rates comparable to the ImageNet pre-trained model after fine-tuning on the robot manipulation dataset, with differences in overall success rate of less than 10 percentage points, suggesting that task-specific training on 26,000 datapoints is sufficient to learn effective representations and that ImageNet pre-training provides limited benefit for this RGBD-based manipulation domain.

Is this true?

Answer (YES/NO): NO